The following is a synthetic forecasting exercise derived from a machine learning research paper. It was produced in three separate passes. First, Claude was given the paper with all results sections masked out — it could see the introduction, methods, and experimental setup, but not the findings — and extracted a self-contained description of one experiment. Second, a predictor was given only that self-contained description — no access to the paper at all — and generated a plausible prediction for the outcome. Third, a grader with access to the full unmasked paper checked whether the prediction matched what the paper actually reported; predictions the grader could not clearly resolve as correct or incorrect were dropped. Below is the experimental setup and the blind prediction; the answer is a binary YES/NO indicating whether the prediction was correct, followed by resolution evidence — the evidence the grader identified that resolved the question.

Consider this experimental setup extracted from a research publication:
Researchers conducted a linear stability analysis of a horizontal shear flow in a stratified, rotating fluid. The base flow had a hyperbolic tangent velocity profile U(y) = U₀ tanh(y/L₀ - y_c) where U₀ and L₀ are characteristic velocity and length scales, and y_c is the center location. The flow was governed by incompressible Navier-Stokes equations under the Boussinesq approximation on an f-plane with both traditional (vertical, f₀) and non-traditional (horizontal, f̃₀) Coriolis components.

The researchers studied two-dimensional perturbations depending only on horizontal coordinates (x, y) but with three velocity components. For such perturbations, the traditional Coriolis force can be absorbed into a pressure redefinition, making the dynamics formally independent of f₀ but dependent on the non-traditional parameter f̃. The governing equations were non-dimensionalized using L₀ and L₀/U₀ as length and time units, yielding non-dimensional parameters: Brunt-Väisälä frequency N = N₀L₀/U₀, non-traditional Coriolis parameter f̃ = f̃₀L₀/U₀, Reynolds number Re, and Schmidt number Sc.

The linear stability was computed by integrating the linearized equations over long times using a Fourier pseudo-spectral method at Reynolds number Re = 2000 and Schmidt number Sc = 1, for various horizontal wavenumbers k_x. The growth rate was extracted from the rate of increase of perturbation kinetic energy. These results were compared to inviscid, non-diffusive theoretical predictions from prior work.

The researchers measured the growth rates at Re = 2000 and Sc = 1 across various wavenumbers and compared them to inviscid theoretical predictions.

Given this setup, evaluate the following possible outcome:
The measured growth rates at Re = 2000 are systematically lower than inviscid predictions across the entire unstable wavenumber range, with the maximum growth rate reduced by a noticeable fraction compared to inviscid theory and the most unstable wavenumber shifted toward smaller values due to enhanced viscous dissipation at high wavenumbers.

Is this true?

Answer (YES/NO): NO